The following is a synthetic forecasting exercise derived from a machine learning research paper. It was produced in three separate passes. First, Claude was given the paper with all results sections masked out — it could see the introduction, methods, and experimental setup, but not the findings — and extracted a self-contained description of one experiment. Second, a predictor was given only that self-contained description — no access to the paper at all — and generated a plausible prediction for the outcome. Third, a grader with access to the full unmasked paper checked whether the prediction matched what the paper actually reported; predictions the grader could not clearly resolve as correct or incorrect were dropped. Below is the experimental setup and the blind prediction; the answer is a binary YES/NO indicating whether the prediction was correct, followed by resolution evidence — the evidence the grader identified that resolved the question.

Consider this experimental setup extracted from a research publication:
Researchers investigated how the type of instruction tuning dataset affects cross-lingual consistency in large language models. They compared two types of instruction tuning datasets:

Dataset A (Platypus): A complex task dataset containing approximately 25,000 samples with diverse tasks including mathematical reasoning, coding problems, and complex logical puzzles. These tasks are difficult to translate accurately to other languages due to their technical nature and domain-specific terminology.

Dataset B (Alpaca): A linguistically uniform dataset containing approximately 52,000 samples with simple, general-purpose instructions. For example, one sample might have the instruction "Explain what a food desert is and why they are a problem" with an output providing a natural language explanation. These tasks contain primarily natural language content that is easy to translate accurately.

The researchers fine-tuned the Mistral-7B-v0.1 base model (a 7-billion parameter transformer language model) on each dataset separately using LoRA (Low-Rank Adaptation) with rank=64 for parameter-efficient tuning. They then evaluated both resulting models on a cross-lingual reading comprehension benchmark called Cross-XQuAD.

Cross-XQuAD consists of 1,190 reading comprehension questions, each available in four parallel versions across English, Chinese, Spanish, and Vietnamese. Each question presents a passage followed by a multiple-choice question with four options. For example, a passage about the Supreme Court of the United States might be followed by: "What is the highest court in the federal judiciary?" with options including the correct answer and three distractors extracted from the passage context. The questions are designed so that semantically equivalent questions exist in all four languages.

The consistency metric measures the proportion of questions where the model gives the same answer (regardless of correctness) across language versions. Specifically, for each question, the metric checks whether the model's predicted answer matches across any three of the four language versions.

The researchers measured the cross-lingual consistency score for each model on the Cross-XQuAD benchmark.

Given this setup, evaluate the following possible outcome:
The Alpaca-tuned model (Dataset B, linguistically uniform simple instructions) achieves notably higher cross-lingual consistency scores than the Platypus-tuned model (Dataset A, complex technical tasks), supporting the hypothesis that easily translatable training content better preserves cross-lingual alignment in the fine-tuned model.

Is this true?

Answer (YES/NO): YES